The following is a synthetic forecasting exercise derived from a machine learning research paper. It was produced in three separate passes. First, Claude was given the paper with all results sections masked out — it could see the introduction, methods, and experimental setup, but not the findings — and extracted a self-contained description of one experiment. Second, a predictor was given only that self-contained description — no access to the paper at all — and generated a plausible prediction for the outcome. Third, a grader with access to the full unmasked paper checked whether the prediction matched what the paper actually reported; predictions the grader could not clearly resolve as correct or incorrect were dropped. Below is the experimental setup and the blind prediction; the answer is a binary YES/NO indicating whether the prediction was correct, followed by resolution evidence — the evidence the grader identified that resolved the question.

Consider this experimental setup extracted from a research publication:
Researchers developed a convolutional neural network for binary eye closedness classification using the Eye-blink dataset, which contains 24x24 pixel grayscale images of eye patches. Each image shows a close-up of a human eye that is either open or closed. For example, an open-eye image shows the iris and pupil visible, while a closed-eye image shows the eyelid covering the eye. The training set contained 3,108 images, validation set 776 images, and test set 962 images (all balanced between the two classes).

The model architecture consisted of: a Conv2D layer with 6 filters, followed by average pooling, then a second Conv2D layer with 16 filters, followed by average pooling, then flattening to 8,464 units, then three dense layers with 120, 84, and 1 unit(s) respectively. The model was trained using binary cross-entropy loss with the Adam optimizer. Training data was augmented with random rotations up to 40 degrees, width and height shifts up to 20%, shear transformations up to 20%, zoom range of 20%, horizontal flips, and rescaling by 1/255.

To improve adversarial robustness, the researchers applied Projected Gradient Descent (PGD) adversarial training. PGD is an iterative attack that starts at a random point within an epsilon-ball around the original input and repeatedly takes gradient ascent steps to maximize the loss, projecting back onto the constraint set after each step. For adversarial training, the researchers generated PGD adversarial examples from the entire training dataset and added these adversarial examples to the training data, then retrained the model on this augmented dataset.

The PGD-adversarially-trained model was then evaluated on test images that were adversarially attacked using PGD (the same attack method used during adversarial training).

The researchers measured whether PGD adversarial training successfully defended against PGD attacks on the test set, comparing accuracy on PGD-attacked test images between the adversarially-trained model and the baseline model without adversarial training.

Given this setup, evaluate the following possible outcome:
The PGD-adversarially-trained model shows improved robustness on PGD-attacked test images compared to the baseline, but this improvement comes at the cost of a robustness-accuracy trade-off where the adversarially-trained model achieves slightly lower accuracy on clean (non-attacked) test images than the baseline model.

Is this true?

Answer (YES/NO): NO